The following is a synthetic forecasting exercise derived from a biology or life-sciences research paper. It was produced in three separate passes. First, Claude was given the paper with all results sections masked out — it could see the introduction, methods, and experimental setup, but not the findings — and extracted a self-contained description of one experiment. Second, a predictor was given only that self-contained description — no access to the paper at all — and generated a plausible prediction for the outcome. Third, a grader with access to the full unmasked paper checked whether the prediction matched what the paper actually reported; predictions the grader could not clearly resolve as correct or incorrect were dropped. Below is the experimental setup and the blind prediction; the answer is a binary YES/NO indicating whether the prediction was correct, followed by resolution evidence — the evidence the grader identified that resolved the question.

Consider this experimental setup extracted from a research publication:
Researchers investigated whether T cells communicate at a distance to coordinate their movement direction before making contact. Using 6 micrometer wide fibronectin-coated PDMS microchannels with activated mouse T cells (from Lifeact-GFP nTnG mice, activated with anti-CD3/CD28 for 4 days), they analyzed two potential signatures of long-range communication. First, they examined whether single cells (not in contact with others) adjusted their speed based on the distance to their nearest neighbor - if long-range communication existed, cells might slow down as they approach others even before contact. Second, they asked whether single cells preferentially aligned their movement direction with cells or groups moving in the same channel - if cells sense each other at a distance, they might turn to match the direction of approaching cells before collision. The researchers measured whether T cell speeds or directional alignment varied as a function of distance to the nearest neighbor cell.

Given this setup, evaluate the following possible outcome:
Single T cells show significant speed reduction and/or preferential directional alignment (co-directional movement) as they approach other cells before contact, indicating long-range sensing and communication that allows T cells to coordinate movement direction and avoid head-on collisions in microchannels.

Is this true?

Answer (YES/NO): NO